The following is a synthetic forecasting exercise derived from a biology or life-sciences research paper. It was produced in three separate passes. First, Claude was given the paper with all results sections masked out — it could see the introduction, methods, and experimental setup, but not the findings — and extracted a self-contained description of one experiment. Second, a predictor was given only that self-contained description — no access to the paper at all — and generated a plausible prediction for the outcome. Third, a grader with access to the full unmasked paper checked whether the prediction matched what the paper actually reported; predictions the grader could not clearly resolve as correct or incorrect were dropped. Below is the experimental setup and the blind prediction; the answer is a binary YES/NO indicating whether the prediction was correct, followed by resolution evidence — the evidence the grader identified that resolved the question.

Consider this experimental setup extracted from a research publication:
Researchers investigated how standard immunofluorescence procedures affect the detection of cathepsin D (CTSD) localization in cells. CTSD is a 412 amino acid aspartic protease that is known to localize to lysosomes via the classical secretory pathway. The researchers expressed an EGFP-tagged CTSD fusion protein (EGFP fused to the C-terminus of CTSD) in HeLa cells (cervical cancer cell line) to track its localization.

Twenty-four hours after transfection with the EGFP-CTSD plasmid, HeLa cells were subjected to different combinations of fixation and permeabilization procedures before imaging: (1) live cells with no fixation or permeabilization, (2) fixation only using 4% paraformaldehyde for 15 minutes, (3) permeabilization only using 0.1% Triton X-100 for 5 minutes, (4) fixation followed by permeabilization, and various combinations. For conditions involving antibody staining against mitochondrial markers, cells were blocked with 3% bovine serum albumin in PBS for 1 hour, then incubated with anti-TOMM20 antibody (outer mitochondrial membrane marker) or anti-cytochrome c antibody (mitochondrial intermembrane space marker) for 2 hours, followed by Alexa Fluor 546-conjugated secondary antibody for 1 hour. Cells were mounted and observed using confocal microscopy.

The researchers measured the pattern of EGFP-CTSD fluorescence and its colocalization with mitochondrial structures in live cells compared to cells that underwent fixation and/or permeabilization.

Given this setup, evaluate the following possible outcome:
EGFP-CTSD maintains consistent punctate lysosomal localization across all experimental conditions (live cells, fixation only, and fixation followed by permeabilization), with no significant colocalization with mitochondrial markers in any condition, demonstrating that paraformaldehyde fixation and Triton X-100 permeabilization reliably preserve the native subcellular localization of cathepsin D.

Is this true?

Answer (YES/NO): NO